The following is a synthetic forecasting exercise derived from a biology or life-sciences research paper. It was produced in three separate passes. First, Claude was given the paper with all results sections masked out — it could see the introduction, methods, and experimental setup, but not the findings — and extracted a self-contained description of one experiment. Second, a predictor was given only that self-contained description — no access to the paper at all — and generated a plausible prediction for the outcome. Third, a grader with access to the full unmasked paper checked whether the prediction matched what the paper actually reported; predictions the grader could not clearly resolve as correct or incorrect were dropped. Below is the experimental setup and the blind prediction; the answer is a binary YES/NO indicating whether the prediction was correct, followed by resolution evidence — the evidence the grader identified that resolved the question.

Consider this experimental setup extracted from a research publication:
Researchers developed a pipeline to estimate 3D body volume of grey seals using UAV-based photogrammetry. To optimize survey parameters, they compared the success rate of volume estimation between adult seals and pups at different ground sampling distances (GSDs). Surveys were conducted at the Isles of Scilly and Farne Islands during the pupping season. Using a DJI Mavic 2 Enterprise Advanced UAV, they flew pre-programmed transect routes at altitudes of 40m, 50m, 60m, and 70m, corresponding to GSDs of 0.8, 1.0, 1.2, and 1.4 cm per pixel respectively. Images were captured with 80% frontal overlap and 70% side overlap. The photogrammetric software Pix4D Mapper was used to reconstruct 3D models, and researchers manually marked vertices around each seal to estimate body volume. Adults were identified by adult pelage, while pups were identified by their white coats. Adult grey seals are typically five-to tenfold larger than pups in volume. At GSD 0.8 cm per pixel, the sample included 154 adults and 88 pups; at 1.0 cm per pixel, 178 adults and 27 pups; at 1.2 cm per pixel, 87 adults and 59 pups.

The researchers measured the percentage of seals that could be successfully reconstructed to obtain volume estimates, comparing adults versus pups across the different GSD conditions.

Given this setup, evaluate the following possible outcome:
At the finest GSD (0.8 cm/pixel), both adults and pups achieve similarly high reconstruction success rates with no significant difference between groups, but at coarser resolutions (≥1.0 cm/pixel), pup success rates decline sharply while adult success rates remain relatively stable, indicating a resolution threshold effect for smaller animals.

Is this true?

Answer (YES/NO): NO